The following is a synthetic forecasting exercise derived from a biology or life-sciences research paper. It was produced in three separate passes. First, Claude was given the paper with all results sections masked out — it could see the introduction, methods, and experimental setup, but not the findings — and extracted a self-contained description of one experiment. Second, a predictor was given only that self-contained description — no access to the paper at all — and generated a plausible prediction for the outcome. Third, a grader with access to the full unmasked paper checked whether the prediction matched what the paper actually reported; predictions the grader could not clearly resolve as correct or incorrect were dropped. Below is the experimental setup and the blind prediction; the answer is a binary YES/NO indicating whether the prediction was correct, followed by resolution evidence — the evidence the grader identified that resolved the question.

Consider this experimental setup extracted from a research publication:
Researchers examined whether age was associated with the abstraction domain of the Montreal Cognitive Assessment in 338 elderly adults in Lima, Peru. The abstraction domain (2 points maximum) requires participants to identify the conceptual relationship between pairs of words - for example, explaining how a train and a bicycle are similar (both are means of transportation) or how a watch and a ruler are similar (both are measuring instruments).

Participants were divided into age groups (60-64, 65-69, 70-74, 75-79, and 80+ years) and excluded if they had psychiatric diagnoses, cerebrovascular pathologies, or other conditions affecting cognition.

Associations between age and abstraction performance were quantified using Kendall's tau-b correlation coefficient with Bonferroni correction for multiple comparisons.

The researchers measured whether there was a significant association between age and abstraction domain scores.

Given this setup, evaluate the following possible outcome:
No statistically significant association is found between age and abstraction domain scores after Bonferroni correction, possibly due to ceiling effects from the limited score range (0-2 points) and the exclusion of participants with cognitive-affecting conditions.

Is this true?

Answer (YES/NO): NO